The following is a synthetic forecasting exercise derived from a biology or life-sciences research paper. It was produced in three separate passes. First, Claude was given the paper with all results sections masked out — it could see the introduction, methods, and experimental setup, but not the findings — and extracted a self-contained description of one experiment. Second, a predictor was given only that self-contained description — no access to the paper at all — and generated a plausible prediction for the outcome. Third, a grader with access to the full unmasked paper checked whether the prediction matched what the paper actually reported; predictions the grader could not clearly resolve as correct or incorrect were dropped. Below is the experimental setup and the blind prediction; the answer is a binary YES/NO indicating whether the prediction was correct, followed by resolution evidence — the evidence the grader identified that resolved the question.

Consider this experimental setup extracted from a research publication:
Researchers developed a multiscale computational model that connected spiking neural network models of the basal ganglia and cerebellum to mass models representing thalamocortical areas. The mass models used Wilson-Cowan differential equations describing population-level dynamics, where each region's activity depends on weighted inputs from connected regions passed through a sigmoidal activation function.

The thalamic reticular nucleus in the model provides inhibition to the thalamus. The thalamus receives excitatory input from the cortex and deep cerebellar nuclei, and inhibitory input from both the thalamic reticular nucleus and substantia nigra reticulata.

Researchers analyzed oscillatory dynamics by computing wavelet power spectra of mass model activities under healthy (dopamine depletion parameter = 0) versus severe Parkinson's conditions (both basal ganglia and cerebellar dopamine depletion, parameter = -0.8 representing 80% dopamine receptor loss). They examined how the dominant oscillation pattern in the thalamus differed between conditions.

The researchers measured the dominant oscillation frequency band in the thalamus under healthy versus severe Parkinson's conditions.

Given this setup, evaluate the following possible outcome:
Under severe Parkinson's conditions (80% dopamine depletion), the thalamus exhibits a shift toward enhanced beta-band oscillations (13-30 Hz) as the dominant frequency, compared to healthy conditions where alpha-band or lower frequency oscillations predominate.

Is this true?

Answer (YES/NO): NO